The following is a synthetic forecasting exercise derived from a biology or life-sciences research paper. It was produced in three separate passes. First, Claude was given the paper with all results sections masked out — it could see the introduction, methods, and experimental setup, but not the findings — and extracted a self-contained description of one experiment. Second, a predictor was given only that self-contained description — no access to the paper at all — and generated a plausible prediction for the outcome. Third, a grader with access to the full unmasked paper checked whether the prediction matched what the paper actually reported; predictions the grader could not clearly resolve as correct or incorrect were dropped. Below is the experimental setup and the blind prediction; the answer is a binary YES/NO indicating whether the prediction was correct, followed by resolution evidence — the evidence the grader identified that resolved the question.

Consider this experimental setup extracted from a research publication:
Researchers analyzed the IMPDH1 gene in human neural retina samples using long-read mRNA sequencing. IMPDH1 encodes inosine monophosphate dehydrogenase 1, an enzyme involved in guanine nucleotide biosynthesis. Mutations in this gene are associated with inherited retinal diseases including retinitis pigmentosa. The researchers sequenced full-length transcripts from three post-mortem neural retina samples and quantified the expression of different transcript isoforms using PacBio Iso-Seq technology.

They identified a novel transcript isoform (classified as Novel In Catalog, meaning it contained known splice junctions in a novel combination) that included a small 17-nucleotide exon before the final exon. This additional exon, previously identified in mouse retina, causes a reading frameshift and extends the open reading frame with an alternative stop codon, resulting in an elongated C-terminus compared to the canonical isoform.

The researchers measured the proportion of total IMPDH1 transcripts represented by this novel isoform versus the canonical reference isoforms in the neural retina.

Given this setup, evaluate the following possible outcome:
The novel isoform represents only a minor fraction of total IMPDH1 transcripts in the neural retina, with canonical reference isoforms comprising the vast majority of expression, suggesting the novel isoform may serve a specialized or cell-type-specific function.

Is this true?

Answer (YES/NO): NO